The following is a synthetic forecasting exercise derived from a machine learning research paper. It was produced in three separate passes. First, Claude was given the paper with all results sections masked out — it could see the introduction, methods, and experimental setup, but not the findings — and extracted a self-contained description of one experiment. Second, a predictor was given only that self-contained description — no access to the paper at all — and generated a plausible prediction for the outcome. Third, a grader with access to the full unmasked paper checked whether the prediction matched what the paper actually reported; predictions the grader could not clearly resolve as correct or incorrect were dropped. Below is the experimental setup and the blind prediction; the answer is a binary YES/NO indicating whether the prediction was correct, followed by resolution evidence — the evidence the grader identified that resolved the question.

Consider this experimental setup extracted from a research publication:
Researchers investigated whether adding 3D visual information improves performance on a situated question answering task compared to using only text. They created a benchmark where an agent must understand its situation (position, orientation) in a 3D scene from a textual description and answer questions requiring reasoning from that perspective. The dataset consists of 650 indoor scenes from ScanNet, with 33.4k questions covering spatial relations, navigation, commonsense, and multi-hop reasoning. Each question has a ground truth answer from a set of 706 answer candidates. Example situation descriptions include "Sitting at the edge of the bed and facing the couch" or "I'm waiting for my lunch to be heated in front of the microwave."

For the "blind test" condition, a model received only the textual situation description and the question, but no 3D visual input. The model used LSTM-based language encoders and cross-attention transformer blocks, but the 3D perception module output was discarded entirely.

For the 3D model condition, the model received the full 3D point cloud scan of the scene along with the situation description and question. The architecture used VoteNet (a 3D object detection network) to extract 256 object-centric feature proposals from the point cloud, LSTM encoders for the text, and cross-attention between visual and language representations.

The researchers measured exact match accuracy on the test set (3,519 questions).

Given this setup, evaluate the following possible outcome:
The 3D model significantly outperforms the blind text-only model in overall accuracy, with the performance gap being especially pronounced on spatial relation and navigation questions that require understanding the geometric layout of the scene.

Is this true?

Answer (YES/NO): NO